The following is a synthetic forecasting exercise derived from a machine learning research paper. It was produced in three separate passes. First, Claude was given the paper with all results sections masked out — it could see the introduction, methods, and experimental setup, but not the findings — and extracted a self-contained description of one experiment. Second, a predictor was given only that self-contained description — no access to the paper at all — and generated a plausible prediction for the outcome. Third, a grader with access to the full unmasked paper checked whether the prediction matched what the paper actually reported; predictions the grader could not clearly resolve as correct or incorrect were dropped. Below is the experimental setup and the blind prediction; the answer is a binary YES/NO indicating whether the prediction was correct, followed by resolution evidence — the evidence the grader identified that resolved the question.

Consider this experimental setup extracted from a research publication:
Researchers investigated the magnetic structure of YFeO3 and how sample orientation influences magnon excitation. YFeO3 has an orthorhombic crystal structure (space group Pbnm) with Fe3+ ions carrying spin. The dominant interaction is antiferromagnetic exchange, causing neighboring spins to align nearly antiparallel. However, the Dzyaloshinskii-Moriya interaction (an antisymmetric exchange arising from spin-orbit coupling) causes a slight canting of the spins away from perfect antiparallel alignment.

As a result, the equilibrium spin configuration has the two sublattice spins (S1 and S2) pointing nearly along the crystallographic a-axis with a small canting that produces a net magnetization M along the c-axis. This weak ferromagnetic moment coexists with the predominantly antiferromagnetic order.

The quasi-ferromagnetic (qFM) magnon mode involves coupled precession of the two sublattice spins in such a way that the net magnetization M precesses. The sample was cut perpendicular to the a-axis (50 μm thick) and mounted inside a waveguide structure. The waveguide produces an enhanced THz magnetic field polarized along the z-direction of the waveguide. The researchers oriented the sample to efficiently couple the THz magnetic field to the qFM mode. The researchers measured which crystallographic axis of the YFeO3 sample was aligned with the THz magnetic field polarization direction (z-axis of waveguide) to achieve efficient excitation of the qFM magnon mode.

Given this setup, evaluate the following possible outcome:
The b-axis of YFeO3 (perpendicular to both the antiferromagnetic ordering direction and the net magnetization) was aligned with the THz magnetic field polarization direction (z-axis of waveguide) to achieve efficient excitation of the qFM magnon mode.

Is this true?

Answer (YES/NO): NO